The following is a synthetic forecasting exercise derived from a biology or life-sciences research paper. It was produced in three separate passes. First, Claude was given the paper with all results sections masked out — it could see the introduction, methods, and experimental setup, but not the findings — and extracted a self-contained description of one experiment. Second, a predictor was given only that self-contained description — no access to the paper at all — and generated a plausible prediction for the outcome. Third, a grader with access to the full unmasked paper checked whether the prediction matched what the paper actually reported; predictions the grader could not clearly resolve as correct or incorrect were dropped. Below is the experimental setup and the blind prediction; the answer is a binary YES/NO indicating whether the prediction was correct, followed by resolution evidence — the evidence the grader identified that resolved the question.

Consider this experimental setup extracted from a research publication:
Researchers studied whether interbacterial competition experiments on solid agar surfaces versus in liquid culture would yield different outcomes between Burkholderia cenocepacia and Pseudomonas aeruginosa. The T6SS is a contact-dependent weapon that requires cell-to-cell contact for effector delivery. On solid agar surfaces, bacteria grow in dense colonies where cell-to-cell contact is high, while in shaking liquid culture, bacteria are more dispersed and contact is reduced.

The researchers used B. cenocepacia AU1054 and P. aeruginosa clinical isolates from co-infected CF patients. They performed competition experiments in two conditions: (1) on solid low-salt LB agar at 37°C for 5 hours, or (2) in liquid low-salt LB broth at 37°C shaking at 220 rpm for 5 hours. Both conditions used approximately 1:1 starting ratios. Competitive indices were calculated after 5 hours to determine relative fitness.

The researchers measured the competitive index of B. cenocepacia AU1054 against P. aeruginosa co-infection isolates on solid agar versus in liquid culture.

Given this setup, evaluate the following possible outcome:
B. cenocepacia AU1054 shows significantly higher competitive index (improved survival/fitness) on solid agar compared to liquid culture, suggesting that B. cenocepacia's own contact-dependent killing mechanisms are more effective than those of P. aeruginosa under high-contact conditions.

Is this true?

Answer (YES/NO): YES